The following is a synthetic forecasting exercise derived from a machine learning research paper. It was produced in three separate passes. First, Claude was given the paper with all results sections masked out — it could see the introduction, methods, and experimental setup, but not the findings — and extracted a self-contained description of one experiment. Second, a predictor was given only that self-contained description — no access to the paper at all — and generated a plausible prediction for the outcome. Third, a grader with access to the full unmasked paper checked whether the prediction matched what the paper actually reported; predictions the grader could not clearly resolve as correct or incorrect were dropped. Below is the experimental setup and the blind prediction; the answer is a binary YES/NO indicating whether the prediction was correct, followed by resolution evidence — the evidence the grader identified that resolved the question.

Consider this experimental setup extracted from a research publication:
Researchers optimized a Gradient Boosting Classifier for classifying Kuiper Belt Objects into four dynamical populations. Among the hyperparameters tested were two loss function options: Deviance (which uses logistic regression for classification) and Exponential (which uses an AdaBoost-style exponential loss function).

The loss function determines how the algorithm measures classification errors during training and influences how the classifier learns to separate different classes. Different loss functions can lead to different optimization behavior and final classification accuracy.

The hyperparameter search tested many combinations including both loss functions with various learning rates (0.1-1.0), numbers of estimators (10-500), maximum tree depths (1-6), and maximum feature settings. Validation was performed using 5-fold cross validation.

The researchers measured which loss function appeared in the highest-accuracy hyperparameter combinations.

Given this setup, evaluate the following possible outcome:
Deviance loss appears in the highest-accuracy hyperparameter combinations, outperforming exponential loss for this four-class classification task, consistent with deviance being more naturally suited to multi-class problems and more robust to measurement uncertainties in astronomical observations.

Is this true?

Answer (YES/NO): YES